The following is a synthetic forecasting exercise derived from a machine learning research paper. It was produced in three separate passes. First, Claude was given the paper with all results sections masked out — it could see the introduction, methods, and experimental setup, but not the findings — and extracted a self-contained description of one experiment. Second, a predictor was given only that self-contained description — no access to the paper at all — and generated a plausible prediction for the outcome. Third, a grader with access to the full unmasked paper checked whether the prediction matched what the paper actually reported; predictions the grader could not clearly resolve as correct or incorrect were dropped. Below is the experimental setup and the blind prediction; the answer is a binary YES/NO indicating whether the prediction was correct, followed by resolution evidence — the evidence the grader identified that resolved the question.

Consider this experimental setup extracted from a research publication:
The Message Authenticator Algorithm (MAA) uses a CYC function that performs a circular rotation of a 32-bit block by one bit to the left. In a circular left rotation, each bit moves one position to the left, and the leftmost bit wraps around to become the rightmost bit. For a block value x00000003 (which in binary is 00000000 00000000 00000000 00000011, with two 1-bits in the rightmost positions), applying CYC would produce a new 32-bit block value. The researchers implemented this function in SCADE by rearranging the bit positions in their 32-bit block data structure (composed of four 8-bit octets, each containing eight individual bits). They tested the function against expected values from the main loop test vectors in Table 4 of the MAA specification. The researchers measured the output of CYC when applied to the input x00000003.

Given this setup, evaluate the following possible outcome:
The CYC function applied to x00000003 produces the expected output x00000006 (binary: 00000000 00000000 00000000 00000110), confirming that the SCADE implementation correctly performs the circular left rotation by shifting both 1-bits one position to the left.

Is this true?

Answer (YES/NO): YES